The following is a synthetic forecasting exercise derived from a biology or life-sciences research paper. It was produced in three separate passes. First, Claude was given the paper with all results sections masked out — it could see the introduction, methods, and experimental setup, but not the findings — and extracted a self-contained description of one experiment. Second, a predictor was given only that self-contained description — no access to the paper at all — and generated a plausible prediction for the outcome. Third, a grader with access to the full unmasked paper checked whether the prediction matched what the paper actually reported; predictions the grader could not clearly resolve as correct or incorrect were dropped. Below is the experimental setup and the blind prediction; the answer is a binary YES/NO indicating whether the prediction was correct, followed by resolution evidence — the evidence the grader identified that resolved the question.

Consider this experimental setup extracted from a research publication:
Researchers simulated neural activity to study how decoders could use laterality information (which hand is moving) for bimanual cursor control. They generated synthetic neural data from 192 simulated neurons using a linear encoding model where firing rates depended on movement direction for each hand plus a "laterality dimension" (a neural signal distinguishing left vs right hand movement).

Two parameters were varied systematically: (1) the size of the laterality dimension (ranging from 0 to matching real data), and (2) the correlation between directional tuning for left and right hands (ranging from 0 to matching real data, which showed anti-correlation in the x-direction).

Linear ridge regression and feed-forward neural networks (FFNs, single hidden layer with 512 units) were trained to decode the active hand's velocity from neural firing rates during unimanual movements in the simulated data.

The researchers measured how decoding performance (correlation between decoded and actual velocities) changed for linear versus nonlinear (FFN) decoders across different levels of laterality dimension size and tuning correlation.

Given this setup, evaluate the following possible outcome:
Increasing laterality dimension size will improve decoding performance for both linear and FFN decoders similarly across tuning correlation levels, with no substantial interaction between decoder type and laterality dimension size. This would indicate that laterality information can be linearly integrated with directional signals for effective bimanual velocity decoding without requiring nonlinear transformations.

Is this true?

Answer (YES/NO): NO